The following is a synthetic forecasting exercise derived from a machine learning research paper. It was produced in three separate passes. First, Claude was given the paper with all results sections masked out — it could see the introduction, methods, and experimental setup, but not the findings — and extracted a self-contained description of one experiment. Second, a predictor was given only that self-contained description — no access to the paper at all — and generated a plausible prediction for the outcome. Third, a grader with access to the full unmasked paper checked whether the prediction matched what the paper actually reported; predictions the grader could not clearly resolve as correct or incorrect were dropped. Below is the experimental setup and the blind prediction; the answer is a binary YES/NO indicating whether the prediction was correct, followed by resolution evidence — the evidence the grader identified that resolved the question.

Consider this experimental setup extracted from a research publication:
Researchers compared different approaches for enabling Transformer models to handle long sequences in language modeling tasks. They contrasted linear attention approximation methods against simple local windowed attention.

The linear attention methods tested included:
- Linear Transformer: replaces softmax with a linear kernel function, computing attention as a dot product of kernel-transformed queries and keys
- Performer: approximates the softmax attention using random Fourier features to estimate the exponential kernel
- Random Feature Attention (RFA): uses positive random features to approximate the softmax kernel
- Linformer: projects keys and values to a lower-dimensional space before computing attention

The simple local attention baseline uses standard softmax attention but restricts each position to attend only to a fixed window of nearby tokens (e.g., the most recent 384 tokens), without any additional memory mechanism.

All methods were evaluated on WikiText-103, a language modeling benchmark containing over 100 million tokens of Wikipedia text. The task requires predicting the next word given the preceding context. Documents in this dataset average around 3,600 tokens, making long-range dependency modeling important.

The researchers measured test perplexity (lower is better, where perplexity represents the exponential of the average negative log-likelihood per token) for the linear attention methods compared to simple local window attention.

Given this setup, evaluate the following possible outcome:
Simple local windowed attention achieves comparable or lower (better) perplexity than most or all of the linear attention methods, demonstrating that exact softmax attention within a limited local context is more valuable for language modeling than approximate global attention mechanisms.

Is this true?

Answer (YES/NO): YES